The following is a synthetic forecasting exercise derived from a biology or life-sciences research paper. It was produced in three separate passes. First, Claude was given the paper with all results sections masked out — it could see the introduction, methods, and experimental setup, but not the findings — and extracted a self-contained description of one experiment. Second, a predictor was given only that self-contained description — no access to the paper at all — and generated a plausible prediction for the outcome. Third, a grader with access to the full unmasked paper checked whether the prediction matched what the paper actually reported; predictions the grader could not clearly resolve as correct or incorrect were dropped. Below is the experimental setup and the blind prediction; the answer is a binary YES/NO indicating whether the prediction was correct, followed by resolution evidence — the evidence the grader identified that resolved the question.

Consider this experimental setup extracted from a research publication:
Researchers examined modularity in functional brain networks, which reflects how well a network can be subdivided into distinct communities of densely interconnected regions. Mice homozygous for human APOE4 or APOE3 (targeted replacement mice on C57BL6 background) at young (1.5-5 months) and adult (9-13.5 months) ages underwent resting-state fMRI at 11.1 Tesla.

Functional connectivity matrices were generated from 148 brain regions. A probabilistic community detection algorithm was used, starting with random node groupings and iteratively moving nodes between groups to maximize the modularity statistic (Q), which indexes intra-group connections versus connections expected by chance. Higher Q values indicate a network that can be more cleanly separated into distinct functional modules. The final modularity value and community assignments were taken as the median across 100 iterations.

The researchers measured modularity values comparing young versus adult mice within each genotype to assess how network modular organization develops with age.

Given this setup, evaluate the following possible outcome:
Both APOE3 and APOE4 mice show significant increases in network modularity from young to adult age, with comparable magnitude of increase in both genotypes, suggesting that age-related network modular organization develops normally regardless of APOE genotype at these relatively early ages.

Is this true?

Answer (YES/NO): NO